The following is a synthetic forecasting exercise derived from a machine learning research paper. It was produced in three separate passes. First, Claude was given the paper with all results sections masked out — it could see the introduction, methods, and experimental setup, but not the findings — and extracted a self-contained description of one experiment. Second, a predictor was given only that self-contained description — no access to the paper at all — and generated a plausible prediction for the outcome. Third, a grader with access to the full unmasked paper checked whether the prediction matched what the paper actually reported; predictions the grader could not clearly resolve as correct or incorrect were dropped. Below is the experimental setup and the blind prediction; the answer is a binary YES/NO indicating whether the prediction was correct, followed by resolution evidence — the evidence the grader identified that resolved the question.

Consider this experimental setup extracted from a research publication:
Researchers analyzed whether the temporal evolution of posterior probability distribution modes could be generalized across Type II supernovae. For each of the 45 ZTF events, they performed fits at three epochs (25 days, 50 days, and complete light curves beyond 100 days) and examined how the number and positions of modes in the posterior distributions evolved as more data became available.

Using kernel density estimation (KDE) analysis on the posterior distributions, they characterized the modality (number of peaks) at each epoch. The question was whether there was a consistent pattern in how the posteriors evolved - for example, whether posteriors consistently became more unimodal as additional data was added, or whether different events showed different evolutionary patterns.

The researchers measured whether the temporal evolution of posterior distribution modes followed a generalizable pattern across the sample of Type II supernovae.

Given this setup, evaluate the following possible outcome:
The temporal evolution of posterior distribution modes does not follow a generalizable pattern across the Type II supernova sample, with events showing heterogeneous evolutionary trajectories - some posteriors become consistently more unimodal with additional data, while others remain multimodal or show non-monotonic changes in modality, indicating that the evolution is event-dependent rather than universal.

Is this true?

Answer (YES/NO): YES